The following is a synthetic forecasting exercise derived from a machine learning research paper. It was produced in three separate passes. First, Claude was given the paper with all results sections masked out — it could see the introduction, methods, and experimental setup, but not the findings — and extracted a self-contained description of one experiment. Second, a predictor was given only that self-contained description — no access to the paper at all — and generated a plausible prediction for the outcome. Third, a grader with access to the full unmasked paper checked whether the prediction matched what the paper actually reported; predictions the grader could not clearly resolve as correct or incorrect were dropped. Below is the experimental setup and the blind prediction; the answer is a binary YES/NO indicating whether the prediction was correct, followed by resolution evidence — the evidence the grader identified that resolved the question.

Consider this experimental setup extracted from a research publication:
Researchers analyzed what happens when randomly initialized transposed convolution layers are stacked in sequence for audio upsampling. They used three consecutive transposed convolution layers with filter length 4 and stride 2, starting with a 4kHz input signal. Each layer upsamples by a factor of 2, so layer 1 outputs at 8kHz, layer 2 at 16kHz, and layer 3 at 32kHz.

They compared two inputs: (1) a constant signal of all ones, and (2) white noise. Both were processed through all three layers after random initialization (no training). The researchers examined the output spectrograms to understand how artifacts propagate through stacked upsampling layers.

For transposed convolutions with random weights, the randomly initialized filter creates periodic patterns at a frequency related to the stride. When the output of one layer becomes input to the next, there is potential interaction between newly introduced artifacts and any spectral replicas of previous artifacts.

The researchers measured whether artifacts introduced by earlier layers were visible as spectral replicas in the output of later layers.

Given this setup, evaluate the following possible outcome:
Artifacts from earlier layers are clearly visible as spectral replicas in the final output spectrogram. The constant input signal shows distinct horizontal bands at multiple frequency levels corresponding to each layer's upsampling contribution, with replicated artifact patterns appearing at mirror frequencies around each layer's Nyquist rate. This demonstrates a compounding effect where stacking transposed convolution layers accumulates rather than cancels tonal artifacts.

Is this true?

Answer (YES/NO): YES